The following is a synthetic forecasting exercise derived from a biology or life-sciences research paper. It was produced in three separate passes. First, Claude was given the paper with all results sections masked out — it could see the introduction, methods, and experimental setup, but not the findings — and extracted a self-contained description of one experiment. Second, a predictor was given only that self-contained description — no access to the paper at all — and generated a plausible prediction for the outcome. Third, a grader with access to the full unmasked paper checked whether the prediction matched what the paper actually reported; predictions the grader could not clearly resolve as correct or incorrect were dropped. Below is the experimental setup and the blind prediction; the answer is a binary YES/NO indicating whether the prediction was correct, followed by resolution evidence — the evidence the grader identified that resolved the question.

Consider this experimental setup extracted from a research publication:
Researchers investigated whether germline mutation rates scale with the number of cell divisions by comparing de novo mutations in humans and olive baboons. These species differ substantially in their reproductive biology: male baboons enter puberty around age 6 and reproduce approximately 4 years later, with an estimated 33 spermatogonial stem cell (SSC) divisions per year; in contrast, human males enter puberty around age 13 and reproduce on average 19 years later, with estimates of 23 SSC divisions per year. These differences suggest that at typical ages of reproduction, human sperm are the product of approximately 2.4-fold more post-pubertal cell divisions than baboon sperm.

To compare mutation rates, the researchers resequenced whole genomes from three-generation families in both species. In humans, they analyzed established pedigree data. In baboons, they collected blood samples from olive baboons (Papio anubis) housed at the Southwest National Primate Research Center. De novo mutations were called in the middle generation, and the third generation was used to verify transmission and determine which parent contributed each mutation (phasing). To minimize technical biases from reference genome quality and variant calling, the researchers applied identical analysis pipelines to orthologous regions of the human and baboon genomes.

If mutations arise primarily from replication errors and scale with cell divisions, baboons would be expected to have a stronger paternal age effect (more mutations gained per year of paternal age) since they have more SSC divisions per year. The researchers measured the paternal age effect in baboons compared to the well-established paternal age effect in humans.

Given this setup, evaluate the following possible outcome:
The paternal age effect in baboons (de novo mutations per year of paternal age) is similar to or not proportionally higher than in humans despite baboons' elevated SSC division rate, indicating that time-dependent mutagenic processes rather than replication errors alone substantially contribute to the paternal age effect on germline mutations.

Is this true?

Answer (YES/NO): YES